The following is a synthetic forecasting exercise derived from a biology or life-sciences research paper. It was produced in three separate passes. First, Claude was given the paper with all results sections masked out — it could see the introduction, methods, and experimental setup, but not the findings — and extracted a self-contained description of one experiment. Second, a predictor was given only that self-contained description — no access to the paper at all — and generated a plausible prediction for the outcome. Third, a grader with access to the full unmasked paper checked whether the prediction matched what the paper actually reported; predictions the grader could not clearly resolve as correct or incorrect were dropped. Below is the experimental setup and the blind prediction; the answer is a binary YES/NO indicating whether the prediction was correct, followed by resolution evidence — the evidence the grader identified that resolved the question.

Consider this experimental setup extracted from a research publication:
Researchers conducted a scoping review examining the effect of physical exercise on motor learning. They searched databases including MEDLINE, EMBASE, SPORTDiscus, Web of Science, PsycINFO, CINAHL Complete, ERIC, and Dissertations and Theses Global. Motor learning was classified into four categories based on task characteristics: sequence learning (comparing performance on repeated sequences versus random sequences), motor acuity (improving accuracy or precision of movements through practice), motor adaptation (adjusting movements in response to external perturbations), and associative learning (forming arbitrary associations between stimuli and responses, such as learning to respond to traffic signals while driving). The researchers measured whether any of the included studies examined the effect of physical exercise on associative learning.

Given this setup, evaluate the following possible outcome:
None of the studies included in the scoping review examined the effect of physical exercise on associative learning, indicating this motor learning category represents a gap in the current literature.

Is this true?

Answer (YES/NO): YES